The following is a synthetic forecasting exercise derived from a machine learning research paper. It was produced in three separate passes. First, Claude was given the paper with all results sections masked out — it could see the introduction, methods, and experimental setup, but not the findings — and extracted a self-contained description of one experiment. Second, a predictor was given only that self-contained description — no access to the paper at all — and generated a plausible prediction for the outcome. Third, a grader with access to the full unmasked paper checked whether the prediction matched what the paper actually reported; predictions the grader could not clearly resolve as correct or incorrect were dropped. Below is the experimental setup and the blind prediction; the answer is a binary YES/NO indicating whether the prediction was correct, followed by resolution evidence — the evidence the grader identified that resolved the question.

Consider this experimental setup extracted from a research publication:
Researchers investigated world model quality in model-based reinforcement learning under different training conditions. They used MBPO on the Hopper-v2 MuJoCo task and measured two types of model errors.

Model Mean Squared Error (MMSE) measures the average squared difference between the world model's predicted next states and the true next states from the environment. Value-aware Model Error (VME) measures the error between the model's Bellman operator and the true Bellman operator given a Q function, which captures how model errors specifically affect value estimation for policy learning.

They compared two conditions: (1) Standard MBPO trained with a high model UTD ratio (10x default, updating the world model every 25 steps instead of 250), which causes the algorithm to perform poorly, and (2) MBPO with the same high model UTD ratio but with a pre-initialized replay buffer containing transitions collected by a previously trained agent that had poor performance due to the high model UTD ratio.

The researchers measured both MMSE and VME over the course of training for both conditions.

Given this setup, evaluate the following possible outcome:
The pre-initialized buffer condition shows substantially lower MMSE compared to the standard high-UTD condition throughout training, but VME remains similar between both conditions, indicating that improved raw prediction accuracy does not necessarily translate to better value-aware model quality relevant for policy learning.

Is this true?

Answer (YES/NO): NO